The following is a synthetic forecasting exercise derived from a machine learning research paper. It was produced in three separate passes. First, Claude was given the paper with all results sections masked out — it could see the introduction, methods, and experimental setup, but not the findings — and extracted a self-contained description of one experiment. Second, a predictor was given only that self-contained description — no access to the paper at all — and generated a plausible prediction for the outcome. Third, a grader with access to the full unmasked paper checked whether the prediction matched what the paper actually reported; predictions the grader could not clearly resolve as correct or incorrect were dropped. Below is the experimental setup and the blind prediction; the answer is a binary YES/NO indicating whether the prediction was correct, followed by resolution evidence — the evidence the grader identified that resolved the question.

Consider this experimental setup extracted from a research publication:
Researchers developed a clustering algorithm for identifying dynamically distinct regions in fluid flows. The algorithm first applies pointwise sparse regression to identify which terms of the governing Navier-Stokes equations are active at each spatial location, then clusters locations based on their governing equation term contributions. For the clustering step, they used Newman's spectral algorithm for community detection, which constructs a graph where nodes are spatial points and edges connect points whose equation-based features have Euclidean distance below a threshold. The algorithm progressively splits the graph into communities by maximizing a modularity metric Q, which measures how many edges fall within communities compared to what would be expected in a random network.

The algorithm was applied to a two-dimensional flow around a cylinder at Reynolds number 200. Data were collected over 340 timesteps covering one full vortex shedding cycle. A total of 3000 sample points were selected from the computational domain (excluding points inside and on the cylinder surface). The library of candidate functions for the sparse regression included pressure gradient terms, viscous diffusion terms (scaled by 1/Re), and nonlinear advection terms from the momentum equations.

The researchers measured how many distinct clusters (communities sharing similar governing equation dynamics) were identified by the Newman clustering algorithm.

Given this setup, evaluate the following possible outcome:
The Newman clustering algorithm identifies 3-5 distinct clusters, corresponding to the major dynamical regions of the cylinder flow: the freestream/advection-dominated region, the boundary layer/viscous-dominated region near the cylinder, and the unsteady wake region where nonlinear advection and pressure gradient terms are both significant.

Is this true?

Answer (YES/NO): NO